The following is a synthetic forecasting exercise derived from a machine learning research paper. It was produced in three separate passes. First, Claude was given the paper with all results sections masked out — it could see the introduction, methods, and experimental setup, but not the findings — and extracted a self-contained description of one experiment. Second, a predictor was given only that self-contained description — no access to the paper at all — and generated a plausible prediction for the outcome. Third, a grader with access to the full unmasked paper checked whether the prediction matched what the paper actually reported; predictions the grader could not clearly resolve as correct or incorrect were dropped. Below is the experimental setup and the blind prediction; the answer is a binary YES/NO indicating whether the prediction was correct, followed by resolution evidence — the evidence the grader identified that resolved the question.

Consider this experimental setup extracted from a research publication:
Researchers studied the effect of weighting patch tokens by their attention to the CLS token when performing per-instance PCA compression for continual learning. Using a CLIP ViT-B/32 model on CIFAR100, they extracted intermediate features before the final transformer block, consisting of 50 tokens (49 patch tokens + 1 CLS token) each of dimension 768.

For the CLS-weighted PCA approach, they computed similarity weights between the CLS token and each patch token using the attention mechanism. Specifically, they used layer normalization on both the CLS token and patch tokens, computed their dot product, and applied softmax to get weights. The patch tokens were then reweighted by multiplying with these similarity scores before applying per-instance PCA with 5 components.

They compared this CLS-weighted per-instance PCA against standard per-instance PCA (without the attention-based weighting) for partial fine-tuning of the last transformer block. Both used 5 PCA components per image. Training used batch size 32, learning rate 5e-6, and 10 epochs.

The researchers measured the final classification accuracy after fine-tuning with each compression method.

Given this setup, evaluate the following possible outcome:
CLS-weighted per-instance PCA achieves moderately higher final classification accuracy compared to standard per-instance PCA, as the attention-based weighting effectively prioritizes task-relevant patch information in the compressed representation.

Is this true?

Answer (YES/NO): YES